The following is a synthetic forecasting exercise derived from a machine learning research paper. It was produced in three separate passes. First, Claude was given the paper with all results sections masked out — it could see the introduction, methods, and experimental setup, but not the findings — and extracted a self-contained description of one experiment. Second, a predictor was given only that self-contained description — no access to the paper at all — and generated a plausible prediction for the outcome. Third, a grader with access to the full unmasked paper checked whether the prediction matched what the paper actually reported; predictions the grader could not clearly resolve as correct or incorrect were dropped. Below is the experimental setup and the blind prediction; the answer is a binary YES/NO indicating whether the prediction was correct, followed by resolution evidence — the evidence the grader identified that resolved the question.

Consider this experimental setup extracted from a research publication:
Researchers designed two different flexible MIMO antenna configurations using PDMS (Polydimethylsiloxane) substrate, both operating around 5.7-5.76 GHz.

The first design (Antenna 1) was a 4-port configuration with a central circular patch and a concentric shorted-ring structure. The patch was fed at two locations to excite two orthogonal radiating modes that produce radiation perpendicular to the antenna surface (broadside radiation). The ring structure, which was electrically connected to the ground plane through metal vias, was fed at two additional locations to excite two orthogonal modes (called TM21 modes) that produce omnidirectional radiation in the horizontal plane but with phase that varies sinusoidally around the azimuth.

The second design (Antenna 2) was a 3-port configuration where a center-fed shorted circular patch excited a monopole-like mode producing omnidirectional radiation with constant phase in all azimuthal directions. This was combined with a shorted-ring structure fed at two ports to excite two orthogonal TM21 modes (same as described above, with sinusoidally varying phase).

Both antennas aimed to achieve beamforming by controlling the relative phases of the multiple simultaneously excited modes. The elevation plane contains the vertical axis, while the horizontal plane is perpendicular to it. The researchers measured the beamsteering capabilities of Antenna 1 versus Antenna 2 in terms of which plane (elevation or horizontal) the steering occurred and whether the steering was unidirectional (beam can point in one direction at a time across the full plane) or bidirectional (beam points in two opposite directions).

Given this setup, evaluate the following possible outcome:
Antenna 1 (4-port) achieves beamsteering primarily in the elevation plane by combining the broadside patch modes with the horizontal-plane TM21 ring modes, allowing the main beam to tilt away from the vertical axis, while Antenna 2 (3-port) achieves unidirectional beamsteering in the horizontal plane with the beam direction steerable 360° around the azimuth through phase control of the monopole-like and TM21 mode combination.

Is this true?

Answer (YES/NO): NO